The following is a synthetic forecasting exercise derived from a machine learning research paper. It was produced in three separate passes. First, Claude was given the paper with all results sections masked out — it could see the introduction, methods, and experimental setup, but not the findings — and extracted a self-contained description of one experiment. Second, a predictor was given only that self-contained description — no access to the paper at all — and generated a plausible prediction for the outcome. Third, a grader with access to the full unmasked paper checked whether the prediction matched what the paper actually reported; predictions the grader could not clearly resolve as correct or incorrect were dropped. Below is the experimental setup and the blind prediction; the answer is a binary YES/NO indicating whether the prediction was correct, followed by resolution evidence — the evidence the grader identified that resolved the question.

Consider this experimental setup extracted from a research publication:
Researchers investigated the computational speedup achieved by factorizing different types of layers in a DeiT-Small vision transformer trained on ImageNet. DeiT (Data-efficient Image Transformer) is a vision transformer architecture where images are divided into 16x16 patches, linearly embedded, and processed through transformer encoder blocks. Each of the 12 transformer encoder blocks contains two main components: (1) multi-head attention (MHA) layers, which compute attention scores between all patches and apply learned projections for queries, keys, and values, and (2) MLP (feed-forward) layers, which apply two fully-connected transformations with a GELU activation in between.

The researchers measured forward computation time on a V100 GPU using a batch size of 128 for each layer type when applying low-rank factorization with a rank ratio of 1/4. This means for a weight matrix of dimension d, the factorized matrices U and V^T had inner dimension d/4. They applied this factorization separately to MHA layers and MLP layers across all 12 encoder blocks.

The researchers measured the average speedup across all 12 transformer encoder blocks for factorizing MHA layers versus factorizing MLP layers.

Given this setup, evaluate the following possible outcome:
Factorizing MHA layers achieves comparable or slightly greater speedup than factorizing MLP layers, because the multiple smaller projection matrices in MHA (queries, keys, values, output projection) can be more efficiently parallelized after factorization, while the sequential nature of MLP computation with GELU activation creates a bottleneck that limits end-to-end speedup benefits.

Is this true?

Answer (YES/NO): NO